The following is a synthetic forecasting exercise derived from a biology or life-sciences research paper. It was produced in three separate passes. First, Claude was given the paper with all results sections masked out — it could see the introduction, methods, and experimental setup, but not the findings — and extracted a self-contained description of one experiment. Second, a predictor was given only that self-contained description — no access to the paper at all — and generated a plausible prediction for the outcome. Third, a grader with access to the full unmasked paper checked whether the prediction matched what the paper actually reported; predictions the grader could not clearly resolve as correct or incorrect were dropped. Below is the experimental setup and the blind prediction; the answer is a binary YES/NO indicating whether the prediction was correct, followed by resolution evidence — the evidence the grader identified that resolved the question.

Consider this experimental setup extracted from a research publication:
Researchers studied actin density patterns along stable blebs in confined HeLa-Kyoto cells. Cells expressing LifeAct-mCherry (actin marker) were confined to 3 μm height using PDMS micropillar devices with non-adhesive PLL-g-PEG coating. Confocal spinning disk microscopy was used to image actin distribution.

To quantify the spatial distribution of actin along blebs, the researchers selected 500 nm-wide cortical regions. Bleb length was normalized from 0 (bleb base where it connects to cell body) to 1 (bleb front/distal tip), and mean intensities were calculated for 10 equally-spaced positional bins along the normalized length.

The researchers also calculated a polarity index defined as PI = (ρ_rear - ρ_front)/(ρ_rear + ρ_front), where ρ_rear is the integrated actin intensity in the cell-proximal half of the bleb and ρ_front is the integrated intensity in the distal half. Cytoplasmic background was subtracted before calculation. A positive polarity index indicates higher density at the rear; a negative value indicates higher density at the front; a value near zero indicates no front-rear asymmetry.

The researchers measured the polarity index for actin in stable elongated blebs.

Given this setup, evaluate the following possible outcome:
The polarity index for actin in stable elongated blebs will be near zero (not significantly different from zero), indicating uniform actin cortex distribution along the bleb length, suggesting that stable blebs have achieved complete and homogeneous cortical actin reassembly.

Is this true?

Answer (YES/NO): NO